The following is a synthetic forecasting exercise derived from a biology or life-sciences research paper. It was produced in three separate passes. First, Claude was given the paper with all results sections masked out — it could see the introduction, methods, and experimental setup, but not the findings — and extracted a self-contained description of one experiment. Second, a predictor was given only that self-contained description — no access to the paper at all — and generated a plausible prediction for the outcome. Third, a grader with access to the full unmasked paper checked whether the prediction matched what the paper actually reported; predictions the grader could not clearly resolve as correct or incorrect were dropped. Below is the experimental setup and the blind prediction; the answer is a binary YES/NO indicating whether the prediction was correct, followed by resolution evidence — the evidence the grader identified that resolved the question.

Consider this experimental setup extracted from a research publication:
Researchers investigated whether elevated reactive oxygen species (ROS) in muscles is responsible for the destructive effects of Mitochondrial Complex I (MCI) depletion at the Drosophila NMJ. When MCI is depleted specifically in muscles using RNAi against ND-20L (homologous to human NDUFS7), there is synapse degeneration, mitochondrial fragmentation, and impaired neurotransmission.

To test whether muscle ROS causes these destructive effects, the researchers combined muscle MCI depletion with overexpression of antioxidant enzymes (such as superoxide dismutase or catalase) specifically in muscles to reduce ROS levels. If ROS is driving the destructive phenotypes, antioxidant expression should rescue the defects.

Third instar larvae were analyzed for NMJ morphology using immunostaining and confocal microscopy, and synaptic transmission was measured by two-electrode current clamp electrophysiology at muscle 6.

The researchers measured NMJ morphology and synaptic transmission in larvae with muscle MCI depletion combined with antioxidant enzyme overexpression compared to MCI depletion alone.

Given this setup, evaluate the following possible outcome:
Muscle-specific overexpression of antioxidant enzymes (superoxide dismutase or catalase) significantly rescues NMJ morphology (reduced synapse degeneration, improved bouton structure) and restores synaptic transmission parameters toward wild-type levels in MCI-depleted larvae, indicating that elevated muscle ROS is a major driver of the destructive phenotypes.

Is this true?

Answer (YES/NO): NO